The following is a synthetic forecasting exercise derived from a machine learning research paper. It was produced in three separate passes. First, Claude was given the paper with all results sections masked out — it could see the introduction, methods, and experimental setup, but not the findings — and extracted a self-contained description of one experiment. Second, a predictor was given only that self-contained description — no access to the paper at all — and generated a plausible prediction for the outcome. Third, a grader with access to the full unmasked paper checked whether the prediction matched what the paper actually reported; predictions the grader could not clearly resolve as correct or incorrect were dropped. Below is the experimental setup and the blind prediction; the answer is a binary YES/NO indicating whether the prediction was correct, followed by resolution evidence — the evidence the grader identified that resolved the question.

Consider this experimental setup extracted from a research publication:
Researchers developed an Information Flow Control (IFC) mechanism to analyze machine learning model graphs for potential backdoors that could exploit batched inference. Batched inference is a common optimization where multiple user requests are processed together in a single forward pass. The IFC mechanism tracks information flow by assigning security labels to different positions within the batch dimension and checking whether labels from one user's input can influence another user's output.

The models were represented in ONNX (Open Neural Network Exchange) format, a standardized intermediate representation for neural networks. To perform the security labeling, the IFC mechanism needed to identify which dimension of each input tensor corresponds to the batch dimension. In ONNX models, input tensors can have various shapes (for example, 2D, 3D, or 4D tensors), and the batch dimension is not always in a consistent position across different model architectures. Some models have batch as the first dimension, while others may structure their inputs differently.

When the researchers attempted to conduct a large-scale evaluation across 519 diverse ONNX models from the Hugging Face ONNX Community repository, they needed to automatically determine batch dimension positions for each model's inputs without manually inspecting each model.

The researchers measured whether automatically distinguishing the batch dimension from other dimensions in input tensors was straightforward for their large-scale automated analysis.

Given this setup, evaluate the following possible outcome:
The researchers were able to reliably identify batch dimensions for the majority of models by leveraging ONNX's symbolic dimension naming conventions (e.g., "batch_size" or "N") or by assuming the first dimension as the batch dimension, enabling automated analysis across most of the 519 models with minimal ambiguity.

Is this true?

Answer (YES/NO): NO